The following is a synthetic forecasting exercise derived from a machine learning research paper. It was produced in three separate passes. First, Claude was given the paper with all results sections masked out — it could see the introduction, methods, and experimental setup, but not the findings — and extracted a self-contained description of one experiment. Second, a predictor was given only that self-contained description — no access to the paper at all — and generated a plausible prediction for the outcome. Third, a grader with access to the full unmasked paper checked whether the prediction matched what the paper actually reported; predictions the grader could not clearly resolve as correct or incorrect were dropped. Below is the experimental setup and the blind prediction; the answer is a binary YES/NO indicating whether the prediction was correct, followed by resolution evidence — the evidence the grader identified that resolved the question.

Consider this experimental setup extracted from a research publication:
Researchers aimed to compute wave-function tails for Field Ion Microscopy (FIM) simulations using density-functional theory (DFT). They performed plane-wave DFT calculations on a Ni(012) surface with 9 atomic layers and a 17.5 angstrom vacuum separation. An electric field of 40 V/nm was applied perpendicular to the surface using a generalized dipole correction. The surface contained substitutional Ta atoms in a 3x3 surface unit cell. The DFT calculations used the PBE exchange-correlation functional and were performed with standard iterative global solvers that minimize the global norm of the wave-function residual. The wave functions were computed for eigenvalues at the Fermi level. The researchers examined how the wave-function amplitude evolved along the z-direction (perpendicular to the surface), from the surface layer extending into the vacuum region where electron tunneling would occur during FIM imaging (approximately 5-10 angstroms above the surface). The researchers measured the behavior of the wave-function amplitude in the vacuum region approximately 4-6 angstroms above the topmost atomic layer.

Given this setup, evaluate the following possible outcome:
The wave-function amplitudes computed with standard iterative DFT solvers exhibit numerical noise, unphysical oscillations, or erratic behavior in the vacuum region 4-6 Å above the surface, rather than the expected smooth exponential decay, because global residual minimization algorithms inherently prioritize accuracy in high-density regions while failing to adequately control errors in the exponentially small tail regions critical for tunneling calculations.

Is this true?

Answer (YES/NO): NO